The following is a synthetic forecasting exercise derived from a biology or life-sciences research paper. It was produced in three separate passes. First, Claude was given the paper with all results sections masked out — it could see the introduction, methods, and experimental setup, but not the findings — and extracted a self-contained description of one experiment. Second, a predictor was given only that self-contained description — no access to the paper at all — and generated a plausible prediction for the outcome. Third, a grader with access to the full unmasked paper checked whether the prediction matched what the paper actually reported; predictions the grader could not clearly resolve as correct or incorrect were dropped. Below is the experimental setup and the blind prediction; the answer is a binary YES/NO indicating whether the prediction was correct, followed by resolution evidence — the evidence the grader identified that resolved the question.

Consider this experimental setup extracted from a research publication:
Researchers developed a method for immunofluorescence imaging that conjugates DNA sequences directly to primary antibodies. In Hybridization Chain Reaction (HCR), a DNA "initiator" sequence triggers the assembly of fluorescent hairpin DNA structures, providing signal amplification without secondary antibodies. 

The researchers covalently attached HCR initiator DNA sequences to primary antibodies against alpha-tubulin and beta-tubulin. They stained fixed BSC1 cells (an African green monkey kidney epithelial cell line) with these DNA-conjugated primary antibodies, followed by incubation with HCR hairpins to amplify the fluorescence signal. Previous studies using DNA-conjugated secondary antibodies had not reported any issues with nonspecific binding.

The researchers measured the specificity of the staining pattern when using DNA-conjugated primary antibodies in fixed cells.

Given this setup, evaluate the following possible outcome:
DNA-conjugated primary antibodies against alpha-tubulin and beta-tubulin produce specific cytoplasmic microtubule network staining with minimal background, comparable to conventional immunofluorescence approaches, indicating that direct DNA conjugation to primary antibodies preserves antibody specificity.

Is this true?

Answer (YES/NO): NO